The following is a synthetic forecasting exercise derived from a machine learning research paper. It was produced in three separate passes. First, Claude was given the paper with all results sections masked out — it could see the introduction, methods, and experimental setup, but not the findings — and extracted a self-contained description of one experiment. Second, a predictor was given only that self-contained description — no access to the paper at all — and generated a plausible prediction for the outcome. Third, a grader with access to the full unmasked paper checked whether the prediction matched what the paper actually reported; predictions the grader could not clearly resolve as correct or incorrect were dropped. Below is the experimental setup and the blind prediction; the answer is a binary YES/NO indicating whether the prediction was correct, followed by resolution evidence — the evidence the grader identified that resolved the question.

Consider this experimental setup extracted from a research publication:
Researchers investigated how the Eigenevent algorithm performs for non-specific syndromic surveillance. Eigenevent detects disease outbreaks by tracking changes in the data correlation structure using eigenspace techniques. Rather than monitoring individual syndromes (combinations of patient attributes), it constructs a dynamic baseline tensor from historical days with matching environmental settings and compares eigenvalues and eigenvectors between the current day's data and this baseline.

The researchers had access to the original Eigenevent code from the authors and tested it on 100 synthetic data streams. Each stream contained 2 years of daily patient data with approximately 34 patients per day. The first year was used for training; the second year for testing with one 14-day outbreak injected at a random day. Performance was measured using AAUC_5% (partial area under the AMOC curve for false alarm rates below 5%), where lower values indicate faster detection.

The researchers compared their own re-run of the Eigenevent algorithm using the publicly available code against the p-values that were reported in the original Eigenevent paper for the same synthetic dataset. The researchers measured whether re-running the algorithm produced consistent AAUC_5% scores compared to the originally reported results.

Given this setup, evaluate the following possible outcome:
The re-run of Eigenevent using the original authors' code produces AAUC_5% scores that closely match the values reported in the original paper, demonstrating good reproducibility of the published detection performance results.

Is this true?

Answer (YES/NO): NO